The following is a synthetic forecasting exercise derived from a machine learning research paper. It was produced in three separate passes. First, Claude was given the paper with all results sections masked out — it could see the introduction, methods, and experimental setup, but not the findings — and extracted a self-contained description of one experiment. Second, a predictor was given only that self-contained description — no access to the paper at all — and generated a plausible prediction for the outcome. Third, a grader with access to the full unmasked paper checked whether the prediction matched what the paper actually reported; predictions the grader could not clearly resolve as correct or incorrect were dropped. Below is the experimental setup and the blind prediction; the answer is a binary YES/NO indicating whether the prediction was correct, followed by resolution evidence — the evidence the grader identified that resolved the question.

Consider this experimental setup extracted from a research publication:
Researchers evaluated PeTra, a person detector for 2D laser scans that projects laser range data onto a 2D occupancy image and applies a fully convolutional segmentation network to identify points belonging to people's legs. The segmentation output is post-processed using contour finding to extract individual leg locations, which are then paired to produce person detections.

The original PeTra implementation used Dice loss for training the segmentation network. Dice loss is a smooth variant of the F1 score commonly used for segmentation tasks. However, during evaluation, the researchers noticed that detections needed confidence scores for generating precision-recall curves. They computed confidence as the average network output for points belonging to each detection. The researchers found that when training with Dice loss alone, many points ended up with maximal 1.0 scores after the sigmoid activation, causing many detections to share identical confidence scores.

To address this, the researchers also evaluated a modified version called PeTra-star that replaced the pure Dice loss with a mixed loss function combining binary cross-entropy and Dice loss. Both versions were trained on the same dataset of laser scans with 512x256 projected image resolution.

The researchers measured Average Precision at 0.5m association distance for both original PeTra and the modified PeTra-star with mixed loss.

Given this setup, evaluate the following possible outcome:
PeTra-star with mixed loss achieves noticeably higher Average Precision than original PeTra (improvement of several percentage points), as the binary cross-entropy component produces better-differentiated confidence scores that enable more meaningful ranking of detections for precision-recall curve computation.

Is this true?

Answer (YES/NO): YES